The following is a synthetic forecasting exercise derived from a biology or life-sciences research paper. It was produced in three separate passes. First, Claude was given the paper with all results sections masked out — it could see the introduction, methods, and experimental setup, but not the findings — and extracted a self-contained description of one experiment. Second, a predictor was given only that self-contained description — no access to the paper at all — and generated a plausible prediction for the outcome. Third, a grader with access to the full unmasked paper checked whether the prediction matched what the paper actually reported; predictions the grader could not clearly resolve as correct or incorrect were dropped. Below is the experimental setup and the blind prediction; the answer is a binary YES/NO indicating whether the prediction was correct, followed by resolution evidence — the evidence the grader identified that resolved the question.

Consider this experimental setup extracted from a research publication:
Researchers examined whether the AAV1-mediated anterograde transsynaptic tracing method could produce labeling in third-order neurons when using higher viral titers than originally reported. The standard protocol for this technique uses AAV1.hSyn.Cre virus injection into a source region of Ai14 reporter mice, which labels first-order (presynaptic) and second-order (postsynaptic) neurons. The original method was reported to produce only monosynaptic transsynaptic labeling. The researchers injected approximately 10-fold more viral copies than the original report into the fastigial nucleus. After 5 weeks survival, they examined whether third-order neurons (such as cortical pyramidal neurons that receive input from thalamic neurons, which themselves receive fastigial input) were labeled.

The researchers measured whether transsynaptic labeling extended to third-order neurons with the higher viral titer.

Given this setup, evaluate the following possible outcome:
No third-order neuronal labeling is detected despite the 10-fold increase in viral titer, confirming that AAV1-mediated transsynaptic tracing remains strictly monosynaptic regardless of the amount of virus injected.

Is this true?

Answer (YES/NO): NO